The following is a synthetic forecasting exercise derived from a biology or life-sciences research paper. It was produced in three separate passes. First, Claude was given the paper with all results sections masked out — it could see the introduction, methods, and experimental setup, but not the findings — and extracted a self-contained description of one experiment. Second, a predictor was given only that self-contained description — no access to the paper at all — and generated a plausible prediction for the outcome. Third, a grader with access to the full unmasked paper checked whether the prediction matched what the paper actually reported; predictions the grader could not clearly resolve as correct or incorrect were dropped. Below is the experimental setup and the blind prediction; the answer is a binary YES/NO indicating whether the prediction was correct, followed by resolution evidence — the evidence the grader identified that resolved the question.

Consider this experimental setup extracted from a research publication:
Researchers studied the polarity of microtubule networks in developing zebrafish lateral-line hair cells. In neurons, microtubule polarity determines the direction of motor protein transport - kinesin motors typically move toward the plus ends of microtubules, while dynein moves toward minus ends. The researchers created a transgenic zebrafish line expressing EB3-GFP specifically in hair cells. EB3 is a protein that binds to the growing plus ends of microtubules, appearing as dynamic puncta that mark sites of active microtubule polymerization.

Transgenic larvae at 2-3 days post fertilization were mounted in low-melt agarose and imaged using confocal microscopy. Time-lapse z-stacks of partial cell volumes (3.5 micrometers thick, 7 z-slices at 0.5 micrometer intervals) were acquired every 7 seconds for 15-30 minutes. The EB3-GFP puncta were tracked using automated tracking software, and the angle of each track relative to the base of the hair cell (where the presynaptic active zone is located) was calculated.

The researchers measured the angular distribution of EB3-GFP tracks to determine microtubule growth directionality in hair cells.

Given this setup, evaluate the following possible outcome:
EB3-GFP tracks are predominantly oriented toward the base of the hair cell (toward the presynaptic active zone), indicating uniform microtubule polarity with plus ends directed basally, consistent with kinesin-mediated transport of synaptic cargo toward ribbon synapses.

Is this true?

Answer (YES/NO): YES